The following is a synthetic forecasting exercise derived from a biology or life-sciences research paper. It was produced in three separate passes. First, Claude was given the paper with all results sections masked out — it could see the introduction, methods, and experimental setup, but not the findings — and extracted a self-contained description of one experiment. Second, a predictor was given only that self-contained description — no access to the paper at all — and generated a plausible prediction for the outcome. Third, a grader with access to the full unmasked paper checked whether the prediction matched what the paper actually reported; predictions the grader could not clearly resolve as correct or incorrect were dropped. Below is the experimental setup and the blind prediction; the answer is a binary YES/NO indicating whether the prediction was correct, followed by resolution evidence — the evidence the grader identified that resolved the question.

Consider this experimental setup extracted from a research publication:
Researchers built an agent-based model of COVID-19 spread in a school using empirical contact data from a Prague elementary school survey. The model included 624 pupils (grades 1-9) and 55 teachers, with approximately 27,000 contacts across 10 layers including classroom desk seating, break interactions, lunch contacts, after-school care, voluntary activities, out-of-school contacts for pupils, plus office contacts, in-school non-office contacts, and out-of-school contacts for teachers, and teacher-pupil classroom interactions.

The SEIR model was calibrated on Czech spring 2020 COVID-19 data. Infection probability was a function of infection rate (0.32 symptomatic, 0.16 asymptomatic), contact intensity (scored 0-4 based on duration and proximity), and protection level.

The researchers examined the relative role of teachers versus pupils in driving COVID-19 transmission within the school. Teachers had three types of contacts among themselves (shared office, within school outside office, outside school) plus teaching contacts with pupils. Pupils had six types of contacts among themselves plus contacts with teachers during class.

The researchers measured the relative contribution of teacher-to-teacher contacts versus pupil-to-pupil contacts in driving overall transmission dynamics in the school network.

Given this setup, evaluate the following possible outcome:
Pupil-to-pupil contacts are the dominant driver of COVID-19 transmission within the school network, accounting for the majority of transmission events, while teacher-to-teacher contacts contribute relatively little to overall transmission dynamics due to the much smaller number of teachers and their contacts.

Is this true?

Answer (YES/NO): NO